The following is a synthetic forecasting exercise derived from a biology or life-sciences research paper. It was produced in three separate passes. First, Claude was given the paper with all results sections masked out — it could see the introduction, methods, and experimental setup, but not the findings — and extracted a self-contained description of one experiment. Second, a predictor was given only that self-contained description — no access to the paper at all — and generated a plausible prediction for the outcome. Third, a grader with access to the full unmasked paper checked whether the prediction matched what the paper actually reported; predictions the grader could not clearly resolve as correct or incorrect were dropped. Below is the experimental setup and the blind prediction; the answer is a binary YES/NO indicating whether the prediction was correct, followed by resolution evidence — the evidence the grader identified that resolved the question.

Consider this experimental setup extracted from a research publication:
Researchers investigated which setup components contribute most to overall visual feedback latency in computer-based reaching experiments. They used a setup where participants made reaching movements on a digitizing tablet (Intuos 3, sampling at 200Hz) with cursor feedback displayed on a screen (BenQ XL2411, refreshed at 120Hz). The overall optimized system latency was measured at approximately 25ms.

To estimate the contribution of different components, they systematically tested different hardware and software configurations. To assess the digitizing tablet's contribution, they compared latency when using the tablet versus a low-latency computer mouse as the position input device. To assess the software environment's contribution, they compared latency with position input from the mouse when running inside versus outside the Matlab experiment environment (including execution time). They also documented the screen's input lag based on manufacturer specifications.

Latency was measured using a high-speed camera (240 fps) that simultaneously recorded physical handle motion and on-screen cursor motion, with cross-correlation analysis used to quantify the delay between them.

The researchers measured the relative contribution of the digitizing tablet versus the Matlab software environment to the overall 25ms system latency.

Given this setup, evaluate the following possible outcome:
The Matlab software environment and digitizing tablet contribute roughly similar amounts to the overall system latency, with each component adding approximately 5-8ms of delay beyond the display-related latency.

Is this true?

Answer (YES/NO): NO